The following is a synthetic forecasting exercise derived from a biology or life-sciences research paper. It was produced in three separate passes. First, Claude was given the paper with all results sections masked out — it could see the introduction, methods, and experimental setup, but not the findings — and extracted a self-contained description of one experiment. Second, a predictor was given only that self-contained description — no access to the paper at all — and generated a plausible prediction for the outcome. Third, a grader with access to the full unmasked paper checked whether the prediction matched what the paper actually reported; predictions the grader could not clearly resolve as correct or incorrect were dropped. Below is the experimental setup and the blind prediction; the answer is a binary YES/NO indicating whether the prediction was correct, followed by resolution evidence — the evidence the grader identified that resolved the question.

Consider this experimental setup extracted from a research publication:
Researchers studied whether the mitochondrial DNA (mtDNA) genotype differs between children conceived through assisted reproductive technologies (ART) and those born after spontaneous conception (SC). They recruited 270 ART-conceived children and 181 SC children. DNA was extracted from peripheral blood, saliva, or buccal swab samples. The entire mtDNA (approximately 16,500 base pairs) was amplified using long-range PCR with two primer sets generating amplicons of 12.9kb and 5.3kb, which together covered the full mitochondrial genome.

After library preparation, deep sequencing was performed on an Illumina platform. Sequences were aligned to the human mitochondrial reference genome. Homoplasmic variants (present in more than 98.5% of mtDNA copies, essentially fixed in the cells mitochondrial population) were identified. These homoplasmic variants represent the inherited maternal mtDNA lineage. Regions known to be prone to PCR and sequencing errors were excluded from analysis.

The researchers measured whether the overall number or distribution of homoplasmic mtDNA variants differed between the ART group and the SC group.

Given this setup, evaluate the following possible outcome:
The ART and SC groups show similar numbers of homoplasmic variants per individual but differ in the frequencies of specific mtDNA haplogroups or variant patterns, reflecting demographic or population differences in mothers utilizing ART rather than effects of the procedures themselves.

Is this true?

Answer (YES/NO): NO